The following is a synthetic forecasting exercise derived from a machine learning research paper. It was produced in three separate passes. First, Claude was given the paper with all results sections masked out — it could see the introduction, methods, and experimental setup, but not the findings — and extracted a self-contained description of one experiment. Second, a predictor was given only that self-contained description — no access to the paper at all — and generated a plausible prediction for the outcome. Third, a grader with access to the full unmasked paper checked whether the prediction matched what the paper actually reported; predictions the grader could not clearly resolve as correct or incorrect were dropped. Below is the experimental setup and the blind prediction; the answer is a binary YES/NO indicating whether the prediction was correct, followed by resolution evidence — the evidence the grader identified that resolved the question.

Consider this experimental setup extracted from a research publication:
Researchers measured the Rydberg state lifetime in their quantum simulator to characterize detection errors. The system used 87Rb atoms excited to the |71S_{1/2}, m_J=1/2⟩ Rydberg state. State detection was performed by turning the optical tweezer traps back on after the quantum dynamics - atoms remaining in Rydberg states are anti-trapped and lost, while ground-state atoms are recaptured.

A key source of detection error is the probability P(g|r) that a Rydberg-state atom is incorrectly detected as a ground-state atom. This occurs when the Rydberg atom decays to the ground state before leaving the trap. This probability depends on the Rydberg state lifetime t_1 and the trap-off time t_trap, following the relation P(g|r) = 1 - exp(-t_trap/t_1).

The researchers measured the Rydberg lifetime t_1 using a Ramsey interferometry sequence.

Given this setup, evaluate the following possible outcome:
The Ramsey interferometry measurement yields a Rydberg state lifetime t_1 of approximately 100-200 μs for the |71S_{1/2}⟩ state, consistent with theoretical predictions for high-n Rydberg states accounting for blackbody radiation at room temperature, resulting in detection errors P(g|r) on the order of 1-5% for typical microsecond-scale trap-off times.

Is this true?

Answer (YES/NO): NO